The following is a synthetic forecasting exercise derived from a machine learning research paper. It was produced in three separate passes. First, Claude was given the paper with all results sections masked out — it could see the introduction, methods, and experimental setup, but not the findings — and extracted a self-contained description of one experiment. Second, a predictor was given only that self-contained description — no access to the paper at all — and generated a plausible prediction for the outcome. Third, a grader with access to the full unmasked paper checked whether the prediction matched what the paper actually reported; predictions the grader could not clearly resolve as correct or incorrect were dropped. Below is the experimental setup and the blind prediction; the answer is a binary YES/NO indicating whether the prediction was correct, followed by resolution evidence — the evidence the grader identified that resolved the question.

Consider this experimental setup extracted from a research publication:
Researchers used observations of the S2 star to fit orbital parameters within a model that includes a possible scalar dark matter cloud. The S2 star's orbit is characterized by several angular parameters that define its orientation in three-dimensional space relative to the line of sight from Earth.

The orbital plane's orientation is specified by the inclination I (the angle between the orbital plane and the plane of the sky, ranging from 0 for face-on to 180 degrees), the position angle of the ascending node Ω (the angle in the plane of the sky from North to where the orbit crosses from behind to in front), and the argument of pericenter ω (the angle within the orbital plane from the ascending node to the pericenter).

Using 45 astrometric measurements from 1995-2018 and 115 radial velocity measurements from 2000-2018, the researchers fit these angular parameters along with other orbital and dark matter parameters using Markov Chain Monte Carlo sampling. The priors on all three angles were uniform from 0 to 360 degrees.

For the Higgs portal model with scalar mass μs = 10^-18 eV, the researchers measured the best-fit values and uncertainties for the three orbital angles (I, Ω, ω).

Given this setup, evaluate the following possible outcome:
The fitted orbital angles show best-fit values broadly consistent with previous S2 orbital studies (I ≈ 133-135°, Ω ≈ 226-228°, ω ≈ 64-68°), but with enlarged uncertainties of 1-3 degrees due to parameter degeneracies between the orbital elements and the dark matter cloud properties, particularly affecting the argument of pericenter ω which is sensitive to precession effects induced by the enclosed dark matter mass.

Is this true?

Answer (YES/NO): NO